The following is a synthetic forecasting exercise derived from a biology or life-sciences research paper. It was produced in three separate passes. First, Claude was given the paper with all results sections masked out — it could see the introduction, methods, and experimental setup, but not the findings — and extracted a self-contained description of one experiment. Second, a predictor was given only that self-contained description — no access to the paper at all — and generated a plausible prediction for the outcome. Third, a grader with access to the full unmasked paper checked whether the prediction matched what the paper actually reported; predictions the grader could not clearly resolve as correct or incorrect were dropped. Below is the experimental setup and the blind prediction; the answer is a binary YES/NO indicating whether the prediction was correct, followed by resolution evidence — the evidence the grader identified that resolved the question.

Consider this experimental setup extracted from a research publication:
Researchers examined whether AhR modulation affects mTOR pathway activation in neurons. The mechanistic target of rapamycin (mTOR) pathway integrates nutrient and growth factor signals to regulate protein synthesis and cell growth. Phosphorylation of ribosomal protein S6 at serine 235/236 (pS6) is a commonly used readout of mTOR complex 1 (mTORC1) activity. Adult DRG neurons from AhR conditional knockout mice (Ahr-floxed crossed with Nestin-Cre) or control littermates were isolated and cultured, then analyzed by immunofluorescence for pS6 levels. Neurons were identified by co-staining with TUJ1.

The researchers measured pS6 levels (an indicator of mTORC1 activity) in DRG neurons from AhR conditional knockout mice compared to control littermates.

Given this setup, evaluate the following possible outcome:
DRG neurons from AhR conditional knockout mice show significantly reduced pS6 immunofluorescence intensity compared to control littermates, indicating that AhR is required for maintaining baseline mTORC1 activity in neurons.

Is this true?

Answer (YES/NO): NO